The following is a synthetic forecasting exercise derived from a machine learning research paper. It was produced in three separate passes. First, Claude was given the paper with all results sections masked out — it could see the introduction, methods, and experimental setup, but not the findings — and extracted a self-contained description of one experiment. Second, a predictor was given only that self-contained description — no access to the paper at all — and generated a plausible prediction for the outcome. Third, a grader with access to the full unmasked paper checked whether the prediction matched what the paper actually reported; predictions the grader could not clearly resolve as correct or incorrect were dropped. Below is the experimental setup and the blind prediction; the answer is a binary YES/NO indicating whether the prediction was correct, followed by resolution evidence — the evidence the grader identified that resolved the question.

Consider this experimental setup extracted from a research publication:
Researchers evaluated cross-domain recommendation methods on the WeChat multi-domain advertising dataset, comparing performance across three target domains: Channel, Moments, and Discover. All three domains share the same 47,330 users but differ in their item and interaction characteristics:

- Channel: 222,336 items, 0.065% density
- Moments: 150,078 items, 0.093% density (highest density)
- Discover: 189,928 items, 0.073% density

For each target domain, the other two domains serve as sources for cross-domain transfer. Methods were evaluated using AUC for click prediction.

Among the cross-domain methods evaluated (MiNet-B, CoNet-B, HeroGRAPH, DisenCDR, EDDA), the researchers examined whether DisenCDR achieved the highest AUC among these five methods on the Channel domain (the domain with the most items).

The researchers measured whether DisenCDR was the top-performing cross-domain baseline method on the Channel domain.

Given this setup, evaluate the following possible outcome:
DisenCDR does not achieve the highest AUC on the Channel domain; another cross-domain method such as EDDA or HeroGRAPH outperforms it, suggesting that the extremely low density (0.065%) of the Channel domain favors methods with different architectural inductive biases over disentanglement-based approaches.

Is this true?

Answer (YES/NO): YES